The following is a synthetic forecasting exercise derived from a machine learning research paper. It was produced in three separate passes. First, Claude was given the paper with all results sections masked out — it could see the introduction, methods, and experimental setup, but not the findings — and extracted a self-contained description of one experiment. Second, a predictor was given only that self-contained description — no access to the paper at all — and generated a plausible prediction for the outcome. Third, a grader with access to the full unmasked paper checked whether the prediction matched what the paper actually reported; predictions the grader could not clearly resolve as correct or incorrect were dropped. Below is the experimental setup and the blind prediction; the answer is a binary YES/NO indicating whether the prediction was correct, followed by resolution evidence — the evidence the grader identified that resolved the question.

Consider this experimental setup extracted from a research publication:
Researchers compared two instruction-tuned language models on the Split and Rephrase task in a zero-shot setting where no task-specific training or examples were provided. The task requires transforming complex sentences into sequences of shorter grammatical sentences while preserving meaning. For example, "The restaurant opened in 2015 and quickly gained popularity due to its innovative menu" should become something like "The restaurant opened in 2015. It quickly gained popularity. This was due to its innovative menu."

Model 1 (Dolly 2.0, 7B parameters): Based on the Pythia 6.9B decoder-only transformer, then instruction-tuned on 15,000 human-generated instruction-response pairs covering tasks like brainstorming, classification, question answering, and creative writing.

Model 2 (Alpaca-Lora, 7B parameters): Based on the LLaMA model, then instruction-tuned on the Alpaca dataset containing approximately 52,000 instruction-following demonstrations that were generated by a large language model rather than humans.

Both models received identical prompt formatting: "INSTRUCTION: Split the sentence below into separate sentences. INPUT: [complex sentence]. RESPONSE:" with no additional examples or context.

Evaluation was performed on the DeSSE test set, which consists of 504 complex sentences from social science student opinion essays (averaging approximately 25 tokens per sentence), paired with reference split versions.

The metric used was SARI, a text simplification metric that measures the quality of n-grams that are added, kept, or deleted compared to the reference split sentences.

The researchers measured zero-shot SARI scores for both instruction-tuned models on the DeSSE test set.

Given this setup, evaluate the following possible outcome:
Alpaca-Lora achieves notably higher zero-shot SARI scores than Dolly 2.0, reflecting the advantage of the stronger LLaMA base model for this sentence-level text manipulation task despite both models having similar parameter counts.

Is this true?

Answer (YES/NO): YES